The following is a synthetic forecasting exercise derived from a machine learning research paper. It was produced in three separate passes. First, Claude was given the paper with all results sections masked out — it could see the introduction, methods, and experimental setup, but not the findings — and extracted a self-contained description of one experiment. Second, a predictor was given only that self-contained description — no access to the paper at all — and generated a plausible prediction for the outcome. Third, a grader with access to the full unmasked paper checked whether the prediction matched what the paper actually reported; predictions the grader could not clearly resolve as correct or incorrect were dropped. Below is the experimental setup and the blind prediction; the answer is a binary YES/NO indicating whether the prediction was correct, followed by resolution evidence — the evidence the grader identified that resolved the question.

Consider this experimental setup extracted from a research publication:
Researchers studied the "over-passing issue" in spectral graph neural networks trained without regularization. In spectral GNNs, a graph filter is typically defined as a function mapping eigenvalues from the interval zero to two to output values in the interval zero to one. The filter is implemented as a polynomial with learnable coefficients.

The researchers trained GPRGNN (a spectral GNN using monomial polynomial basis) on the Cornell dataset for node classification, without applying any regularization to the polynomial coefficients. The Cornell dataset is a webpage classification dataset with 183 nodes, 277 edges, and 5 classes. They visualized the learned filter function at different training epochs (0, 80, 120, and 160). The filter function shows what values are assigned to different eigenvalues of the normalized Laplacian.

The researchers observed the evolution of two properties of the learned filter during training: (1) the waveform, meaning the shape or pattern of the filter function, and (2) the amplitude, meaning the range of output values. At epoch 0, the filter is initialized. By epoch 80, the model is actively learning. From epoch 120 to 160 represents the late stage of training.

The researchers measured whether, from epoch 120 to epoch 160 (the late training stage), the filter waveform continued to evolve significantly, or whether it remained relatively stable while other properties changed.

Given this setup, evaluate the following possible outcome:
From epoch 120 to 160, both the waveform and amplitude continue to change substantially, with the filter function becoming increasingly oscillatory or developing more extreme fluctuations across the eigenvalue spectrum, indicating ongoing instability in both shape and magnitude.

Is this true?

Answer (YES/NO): NO